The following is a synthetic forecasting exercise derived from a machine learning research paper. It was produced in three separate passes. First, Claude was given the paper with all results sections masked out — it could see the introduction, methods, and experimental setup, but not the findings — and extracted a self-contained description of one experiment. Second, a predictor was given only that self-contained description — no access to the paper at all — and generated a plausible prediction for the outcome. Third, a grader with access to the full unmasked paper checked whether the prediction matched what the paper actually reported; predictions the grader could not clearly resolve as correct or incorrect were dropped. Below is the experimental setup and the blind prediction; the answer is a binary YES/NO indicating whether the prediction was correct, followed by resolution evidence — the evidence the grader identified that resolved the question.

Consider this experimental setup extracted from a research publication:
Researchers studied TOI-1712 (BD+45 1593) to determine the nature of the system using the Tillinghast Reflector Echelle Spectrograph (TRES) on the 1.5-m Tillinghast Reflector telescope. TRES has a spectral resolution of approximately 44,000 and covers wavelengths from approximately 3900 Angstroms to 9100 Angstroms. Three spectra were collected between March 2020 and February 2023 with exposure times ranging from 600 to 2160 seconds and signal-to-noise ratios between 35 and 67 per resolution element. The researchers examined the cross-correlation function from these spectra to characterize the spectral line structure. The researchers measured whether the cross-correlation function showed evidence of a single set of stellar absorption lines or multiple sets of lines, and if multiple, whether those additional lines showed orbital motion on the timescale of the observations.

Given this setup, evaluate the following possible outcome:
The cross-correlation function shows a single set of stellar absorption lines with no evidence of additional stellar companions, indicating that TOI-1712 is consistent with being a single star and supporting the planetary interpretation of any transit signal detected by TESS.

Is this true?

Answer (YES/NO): NO